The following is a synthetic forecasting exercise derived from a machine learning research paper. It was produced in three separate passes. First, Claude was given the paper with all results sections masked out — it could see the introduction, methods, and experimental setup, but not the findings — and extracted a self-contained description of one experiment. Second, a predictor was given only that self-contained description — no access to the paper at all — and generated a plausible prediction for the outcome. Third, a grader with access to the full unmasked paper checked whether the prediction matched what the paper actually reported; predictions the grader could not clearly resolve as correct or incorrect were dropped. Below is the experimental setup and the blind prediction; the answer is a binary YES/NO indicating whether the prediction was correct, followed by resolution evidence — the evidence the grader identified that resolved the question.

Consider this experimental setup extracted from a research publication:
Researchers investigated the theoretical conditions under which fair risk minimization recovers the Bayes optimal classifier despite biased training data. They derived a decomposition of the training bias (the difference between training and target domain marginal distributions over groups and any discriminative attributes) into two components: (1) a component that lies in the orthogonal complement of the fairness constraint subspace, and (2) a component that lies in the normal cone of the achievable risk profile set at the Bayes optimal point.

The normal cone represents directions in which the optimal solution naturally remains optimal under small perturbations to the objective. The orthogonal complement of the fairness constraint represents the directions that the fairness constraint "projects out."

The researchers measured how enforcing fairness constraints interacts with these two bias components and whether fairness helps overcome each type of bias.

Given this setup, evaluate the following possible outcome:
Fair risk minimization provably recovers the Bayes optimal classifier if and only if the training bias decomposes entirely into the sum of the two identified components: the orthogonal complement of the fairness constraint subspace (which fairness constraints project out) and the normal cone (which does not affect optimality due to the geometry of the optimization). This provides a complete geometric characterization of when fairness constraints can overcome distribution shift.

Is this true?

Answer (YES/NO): YES